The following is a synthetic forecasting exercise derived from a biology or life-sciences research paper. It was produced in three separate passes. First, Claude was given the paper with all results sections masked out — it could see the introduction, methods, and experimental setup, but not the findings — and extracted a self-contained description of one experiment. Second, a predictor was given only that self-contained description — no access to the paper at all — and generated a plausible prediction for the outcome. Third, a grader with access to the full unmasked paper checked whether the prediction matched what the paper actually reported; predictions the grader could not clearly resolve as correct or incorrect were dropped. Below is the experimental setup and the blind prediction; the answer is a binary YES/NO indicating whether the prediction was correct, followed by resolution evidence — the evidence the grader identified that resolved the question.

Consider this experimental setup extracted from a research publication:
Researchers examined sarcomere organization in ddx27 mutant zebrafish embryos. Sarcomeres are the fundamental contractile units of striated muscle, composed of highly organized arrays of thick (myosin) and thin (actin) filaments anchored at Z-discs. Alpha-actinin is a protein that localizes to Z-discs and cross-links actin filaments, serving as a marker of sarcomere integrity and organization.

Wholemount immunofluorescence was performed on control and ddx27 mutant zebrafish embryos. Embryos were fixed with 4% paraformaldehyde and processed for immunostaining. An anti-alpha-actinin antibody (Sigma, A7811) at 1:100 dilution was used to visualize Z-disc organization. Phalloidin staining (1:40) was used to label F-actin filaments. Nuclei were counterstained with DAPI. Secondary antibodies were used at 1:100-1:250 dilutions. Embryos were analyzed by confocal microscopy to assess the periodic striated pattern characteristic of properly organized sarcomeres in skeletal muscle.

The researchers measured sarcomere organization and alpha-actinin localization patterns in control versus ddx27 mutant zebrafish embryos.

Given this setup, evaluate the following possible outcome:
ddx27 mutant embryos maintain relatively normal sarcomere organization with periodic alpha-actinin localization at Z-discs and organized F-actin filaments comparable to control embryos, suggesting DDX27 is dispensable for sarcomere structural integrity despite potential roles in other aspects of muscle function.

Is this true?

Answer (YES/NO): NO